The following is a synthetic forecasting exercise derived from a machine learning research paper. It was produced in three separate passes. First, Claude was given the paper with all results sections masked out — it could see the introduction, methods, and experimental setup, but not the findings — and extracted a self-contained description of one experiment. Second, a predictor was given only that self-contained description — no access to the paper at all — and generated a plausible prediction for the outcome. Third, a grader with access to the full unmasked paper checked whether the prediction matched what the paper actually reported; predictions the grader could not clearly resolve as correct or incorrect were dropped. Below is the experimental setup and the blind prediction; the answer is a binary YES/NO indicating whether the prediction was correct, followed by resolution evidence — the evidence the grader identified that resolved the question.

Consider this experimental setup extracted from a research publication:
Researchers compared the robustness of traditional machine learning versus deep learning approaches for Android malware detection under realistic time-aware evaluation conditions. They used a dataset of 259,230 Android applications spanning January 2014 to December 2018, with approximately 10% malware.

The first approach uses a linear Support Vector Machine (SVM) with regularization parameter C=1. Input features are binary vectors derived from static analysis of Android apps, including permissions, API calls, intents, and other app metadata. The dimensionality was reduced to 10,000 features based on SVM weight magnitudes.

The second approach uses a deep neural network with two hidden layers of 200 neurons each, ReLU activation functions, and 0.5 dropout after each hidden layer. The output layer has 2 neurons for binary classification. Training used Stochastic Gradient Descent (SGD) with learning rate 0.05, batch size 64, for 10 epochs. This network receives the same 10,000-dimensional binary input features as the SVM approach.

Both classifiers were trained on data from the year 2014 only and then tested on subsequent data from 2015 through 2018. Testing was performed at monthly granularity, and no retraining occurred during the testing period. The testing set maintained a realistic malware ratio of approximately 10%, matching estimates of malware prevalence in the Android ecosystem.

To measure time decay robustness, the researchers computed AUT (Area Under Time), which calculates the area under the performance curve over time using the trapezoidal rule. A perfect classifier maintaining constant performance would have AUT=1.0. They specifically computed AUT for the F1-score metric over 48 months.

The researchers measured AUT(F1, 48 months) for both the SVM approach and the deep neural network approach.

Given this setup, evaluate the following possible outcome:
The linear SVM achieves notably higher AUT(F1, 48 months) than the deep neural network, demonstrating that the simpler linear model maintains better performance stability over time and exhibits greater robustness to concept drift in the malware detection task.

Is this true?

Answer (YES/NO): NO